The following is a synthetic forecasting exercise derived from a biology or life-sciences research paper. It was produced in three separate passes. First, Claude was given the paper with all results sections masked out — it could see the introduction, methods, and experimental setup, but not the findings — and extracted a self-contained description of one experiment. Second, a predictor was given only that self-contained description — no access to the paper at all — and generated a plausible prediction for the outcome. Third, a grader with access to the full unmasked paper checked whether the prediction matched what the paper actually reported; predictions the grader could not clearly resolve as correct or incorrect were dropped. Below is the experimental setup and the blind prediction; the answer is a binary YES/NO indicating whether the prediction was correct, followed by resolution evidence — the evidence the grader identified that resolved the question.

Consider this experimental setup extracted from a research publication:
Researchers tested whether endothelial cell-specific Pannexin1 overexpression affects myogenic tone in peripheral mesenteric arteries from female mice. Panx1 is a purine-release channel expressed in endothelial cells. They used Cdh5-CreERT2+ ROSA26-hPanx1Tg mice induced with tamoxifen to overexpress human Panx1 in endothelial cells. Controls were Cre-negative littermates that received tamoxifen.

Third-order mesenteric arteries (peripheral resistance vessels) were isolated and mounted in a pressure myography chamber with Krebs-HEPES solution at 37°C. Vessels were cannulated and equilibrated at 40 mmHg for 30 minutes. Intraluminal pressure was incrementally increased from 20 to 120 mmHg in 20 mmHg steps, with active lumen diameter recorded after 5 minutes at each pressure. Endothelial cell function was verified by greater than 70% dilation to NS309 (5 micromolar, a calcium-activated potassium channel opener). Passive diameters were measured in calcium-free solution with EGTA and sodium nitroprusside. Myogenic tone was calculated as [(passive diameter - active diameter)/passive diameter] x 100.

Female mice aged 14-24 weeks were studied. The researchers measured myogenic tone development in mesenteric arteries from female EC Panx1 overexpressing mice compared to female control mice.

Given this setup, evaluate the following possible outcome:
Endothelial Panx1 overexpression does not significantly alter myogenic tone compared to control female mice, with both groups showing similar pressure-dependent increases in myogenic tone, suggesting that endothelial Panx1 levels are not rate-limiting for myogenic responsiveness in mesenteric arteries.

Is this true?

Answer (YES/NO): YES